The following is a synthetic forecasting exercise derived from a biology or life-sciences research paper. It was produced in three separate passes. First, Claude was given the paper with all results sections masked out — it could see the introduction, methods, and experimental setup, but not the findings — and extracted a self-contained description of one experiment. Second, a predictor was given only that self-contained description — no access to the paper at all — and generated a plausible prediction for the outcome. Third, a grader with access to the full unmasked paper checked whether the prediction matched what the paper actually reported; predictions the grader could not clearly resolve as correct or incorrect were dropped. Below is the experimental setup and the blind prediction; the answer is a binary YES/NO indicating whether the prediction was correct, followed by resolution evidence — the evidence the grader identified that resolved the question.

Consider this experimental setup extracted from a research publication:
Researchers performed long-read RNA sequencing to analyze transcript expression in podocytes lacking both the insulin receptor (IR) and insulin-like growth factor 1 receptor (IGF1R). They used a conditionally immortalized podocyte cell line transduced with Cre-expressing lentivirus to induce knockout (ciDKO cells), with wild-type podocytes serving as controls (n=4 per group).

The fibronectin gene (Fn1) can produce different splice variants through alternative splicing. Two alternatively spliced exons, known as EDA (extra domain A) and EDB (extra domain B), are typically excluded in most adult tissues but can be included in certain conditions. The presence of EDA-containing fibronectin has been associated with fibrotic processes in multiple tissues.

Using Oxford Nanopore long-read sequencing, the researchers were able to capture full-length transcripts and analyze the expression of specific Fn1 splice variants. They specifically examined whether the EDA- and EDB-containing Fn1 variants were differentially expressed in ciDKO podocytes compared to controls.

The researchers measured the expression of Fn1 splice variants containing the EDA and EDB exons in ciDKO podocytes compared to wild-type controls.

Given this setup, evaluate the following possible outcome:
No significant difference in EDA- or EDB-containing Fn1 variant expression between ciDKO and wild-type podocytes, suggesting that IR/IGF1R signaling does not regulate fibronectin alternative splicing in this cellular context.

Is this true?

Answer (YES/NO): NO